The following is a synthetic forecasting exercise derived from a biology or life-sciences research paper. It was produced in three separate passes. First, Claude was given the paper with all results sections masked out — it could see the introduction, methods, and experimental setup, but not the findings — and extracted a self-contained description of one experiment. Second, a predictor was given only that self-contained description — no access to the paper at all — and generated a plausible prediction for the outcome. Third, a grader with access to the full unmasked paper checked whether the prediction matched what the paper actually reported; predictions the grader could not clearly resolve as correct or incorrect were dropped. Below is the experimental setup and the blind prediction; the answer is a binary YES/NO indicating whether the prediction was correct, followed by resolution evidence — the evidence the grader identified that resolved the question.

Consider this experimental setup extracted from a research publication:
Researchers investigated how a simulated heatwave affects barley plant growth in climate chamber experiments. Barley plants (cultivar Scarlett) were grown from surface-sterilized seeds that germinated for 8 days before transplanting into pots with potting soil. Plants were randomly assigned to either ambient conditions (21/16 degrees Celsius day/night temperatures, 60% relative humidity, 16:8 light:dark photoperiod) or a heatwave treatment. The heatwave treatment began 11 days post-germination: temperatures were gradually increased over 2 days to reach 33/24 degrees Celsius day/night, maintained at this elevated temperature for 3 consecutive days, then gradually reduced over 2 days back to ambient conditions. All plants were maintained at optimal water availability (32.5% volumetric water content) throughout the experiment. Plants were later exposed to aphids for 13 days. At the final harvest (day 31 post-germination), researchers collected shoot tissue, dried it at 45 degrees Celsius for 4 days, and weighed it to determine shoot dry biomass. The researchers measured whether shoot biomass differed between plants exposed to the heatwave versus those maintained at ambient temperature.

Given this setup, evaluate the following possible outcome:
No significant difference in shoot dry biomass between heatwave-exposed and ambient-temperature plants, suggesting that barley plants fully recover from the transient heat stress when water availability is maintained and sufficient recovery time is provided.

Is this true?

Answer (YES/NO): NO